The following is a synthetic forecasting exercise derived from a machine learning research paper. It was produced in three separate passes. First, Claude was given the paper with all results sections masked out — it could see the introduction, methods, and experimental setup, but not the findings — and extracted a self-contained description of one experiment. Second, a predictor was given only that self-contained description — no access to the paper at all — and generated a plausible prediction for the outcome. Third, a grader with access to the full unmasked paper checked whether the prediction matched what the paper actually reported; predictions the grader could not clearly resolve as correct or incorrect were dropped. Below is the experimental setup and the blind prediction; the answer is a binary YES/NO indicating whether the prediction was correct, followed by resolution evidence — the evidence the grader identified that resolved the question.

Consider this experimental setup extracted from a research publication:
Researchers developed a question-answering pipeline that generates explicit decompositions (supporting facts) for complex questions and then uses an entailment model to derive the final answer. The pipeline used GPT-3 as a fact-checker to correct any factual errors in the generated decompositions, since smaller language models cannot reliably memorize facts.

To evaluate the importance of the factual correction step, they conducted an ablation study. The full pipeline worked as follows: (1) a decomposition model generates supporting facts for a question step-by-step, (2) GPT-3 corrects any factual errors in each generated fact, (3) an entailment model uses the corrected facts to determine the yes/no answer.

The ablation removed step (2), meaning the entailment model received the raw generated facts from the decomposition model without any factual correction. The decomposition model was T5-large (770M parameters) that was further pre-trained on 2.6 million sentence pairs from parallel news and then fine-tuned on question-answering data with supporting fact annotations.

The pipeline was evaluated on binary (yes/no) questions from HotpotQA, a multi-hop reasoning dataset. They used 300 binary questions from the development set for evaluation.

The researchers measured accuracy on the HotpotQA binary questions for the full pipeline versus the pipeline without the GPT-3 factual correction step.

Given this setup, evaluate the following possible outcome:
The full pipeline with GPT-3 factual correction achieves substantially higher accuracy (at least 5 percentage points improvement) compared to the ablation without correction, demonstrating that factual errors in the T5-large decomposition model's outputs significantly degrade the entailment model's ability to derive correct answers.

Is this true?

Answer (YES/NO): YES